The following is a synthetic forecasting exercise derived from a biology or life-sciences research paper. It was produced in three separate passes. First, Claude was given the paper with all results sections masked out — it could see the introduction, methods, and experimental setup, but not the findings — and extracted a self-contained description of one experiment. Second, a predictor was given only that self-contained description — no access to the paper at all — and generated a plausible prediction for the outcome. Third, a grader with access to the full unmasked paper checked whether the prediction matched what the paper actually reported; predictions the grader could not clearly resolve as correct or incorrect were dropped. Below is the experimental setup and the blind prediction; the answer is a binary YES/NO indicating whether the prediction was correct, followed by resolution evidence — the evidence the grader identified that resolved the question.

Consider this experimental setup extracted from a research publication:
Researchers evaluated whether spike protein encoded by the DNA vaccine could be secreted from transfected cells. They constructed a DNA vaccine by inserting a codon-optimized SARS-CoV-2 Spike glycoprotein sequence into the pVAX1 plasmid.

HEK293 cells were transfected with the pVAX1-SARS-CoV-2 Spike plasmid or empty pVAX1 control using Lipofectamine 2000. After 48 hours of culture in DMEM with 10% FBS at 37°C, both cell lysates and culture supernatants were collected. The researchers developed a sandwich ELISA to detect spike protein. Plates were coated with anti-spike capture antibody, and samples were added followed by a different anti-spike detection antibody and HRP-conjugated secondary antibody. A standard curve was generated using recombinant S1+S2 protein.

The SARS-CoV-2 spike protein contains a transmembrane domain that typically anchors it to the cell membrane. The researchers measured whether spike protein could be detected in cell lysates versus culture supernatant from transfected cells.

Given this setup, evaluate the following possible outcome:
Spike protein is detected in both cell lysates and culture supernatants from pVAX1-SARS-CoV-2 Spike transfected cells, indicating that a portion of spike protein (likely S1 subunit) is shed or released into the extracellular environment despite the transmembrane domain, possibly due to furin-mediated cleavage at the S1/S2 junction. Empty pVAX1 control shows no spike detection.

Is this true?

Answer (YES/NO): NO